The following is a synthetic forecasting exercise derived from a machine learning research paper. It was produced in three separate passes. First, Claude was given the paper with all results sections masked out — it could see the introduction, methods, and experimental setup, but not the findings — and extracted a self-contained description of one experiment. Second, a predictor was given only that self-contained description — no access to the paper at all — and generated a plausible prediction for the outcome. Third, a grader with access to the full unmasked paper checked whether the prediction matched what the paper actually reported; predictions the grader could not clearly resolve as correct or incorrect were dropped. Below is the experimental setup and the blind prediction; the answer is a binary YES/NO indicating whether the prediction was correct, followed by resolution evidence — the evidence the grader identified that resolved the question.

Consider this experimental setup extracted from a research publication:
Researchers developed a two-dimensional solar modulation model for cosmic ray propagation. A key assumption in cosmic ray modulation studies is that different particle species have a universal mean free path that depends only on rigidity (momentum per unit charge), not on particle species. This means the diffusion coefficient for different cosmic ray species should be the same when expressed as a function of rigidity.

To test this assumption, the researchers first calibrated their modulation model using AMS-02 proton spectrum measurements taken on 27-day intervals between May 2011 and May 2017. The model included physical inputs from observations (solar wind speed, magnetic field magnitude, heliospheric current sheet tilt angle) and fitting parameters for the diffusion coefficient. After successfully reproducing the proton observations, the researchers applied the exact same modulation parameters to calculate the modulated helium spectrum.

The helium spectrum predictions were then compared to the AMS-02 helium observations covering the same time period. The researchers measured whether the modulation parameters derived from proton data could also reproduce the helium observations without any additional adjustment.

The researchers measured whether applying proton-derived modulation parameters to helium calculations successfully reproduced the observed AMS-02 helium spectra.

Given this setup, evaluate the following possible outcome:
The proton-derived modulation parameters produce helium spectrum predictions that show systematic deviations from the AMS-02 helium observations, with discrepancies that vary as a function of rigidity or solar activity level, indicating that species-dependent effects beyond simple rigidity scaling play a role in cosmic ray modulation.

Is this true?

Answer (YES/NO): NO